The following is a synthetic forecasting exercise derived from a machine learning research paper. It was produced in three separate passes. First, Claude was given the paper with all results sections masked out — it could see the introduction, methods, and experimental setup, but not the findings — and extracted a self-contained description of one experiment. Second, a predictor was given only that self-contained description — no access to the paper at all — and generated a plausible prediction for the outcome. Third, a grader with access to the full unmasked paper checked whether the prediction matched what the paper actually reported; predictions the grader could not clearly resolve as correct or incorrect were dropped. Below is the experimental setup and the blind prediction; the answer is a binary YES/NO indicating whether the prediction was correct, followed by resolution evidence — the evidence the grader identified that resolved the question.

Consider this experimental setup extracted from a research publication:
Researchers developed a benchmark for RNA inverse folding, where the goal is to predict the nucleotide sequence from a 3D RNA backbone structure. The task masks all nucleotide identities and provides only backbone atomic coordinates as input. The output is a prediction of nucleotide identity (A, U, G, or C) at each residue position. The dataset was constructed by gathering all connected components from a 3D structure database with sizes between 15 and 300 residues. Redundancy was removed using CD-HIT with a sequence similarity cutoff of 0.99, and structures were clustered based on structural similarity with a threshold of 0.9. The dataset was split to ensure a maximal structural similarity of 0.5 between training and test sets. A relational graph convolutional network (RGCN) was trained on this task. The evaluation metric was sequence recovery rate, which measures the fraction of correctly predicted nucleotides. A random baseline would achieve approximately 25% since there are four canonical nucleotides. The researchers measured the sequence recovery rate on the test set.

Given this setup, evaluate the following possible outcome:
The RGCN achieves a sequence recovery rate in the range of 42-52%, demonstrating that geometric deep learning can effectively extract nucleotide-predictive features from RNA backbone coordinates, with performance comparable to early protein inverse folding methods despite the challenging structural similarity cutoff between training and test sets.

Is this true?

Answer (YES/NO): NO